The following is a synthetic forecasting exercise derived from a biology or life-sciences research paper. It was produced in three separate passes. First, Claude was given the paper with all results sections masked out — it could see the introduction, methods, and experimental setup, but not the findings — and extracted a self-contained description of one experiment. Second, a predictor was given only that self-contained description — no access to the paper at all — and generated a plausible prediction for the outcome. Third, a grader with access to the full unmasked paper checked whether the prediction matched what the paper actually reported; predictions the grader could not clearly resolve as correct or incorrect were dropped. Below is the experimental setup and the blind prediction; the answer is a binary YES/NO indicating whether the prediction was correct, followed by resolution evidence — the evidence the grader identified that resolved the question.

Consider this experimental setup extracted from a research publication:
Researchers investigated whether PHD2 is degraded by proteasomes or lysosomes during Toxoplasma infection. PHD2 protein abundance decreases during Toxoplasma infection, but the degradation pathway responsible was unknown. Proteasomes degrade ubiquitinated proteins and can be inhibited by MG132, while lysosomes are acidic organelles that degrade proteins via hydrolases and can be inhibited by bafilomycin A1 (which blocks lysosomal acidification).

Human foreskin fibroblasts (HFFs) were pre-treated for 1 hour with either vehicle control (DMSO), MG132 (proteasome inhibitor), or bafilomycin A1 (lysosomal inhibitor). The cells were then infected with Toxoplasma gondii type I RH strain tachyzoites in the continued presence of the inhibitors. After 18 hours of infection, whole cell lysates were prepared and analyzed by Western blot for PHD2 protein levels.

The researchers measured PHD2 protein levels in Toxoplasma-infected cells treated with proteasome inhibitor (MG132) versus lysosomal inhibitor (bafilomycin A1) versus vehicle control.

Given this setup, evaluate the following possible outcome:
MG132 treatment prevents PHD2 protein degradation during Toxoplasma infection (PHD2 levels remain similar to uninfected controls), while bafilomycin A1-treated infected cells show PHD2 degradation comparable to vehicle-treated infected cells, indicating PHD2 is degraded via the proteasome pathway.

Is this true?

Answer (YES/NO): NO